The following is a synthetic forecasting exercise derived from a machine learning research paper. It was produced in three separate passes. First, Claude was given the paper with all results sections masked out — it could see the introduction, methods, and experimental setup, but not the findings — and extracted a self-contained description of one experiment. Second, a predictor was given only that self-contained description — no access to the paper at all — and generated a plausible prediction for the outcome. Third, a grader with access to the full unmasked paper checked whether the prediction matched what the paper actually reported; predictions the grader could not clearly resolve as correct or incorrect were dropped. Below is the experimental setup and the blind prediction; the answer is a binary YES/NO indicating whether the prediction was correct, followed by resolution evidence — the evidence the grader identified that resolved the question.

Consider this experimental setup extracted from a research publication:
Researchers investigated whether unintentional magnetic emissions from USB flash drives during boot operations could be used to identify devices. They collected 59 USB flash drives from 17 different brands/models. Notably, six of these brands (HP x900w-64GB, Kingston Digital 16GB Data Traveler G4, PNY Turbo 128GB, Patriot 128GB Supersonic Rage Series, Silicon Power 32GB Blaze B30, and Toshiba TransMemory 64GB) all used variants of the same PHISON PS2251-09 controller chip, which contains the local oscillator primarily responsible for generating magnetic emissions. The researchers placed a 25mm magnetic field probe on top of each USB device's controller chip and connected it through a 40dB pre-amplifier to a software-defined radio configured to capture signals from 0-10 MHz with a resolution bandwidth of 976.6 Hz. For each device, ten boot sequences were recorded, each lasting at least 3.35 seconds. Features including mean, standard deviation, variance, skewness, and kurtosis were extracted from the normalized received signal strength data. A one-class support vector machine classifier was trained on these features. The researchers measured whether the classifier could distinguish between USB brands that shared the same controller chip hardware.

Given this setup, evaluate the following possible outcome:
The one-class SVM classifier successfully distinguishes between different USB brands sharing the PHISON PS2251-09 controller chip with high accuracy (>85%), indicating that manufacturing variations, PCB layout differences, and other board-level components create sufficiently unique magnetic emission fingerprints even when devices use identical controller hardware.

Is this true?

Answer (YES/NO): YES